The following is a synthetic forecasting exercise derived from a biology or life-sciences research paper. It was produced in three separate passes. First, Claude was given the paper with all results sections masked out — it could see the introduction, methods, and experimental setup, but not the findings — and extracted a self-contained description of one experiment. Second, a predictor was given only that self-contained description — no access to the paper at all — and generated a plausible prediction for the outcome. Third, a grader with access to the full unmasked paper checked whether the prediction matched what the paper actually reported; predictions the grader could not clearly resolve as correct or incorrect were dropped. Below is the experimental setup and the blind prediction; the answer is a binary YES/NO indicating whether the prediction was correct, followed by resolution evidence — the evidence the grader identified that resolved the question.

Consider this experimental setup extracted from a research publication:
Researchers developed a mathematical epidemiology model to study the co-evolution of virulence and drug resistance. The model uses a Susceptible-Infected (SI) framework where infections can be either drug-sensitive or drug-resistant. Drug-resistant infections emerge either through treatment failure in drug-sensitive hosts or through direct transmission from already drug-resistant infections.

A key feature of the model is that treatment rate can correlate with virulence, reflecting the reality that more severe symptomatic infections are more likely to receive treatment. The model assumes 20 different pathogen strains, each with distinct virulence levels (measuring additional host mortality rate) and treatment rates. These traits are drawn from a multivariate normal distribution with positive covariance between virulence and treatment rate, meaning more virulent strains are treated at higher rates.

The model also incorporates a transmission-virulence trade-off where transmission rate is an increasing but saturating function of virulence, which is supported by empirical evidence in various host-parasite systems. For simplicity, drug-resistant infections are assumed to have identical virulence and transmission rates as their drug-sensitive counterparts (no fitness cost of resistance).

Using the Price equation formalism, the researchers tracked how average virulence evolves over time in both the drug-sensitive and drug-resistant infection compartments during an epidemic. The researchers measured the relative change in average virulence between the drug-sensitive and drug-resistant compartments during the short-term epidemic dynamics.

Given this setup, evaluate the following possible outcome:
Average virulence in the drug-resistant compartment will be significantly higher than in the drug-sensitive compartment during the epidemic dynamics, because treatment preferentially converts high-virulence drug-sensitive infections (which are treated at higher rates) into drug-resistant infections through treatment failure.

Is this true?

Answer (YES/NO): YES